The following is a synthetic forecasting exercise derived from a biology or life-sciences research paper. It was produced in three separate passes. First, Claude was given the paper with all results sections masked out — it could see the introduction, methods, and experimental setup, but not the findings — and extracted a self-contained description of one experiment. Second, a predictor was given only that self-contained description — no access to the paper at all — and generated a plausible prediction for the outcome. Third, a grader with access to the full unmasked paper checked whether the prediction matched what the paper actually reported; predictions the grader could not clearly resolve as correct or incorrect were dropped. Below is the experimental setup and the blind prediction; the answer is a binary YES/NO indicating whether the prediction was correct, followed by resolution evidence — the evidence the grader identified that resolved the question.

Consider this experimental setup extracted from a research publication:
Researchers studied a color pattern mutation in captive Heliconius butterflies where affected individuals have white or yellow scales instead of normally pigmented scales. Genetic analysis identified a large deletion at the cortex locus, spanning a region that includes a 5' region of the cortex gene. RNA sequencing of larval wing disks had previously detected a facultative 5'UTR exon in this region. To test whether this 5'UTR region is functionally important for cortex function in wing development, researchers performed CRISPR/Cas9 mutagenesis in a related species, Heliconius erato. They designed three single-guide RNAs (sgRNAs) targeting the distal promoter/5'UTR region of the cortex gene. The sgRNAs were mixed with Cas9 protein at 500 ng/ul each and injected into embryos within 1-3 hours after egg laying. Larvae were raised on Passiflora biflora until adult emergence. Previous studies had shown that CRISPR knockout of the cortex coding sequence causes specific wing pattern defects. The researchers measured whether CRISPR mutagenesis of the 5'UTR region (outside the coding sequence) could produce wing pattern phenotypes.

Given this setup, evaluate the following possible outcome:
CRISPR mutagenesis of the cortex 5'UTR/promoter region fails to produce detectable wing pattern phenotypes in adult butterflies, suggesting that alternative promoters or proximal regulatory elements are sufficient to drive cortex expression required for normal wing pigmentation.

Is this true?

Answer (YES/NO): NO